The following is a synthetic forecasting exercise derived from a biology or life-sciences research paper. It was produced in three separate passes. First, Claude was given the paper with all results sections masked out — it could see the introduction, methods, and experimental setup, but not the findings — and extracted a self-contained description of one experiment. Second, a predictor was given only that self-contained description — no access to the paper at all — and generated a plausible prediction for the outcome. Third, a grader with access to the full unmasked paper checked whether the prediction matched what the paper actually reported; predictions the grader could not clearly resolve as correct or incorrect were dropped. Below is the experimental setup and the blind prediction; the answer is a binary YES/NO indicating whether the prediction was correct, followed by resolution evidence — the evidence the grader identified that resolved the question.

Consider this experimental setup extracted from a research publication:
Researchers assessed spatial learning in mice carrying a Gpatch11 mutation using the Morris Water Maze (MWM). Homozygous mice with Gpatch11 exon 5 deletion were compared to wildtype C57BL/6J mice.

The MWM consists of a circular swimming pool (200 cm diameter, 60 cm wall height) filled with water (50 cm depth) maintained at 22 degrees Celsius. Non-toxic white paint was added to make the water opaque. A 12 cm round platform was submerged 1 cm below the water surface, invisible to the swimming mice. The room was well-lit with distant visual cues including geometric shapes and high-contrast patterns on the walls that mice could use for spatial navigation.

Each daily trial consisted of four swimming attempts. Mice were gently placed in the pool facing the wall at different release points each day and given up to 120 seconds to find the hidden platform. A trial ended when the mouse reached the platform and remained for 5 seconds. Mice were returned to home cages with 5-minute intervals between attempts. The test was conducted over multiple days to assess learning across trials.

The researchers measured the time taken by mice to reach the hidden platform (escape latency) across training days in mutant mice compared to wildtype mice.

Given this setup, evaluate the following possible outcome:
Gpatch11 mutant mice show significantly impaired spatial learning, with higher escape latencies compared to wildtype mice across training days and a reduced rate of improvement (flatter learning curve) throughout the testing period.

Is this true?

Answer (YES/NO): NO